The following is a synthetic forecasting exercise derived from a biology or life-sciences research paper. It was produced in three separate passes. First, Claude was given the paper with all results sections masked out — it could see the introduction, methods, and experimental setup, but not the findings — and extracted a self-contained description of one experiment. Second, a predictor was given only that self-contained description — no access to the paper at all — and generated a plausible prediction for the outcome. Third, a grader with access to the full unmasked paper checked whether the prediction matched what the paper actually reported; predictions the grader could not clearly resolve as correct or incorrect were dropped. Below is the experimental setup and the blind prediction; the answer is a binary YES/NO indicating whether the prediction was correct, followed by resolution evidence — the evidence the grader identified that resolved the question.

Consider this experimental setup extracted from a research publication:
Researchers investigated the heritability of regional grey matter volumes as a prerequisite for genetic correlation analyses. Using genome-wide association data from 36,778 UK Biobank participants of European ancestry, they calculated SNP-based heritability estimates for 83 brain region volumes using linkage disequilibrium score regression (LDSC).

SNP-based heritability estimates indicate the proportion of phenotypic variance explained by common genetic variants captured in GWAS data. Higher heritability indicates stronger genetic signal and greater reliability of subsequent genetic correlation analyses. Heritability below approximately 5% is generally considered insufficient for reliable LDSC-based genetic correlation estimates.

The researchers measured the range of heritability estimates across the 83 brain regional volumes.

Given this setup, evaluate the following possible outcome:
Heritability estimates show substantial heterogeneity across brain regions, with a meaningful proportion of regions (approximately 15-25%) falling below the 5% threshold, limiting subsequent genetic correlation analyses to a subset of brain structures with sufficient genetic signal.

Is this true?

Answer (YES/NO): NO